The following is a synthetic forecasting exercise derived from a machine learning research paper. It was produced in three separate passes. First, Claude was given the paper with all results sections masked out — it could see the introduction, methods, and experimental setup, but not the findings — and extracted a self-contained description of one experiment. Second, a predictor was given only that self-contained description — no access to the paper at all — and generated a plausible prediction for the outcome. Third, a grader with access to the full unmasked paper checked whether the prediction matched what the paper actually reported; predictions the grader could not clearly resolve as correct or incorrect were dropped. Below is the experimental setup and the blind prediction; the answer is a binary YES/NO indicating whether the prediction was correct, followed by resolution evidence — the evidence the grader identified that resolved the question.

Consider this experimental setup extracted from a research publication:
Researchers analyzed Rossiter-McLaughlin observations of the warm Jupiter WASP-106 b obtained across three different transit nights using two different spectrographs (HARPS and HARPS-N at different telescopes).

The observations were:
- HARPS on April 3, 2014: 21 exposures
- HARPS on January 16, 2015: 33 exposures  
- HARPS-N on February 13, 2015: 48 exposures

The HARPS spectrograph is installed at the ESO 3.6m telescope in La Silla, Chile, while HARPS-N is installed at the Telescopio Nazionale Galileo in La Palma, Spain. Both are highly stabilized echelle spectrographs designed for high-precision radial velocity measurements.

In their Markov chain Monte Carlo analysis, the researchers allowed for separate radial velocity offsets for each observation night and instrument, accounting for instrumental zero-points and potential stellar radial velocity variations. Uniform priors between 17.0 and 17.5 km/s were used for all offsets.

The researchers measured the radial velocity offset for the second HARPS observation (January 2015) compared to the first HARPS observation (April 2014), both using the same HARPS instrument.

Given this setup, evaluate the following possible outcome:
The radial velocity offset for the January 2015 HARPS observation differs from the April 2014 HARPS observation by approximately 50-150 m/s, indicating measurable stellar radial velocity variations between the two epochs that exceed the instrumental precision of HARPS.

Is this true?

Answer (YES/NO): NO